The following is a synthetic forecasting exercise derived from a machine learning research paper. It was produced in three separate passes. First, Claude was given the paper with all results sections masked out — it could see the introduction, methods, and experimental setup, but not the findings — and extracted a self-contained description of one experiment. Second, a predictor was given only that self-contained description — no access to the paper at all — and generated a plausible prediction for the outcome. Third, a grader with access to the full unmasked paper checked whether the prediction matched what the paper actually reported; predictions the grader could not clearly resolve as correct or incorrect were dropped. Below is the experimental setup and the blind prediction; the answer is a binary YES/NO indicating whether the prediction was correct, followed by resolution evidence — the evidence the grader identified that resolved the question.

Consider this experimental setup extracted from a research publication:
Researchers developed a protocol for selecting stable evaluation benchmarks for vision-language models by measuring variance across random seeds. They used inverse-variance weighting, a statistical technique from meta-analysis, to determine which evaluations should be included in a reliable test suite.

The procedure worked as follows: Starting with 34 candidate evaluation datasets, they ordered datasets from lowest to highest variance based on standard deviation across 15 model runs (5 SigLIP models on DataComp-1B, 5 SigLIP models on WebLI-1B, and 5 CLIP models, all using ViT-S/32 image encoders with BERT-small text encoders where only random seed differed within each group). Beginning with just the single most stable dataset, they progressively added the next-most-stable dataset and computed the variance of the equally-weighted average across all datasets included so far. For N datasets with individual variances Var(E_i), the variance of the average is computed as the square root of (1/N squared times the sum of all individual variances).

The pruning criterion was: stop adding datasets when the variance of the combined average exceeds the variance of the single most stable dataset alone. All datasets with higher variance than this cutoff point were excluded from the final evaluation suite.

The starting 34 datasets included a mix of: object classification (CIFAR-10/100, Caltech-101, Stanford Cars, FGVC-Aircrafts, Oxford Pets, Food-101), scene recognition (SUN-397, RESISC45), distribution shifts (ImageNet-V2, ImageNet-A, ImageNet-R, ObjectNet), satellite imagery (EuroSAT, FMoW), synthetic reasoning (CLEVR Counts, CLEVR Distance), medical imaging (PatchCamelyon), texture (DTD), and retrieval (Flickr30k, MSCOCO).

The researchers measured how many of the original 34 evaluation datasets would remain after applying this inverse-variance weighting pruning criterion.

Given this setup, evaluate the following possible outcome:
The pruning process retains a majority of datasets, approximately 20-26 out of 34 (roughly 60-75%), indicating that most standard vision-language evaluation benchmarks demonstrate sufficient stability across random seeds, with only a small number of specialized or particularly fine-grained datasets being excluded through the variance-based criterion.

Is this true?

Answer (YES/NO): NO